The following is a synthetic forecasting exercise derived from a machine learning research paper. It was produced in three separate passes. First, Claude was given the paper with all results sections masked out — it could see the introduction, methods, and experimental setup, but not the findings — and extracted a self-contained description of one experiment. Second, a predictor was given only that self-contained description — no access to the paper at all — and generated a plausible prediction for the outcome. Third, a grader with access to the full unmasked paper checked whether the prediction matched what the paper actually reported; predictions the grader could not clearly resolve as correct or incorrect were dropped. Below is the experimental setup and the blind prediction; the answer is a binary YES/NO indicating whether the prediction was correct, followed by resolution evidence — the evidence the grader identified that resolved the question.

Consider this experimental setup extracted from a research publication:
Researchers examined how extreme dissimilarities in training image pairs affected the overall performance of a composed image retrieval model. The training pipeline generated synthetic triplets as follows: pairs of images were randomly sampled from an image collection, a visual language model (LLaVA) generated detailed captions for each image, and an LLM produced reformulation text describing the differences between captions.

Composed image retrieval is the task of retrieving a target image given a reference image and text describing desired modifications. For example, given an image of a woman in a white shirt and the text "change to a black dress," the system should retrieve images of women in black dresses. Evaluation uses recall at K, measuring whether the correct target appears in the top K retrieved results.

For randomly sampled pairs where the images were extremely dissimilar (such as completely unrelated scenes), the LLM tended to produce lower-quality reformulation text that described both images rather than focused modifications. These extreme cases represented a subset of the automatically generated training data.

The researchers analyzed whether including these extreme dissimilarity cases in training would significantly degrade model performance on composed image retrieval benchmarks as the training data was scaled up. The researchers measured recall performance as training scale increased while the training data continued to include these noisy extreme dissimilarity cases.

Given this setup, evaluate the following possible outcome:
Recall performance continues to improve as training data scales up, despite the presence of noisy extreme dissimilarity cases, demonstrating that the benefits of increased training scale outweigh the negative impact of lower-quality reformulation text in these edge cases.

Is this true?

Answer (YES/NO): YES